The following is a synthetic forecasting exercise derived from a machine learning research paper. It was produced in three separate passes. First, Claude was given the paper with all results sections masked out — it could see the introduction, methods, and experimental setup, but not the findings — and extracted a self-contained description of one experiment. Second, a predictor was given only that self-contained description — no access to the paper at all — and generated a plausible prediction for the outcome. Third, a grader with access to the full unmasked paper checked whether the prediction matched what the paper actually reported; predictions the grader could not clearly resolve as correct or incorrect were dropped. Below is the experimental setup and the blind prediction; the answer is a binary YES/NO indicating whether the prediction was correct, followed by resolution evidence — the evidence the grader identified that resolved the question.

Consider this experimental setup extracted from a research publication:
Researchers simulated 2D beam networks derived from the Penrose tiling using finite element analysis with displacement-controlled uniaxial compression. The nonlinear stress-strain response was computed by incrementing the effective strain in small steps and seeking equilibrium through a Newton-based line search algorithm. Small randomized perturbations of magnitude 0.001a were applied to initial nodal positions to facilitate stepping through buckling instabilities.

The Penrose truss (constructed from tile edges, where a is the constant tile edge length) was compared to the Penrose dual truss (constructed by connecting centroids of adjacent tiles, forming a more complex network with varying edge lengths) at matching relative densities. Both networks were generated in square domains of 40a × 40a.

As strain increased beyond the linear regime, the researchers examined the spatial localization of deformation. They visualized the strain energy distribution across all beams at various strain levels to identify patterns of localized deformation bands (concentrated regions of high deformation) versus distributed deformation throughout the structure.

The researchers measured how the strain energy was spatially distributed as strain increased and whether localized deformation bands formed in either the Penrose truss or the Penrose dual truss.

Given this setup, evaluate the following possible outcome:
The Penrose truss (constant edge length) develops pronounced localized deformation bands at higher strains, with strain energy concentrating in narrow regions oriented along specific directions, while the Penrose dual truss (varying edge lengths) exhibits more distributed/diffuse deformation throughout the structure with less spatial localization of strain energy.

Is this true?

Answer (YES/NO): NO